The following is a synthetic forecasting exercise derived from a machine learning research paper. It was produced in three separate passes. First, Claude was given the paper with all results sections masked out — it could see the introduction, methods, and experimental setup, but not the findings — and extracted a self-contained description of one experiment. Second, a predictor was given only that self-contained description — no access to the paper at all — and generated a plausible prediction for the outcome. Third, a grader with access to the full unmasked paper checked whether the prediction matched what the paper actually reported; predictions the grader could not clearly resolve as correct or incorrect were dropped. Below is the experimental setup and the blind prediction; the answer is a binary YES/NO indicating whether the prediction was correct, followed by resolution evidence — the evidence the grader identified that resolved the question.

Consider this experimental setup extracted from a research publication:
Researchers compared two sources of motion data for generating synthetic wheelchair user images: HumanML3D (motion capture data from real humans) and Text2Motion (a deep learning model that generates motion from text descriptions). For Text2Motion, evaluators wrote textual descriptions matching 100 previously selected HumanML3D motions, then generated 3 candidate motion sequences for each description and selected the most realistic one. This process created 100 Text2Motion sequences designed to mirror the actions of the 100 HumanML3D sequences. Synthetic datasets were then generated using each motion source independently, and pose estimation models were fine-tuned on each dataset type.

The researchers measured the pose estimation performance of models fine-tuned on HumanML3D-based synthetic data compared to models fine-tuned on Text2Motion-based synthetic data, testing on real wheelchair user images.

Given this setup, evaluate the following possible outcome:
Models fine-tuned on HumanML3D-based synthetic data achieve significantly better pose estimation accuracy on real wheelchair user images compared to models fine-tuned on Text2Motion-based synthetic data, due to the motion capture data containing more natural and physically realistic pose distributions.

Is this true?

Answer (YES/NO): NO